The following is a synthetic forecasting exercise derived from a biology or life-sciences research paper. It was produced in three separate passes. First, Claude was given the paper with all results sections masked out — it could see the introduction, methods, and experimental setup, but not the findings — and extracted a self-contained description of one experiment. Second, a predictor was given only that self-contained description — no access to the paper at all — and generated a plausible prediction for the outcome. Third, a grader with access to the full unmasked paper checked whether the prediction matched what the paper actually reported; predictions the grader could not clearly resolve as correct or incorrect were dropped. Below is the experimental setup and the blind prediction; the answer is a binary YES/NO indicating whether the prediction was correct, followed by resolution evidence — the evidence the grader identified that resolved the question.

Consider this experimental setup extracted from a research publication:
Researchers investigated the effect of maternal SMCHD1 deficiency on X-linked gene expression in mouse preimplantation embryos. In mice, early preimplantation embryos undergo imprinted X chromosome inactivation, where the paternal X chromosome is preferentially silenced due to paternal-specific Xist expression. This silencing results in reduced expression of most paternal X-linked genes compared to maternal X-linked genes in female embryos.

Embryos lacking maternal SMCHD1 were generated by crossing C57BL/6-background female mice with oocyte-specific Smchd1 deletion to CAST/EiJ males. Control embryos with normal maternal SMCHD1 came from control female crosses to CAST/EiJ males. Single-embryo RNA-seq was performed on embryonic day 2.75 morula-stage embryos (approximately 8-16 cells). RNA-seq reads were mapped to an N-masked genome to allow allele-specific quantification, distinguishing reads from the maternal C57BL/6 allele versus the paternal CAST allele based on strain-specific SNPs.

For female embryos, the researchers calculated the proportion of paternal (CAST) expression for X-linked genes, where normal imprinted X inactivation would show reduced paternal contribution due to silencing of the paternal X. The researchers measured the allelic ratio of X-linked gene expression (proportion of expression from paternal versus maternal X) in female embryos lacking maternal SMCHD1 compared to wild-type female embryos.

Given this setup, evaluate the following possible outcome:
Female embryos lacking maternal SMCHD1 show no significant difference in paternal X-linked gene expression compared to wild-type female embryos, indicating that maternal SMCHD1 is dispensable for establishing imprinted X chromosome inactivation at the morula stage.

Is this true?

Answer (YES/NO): NO